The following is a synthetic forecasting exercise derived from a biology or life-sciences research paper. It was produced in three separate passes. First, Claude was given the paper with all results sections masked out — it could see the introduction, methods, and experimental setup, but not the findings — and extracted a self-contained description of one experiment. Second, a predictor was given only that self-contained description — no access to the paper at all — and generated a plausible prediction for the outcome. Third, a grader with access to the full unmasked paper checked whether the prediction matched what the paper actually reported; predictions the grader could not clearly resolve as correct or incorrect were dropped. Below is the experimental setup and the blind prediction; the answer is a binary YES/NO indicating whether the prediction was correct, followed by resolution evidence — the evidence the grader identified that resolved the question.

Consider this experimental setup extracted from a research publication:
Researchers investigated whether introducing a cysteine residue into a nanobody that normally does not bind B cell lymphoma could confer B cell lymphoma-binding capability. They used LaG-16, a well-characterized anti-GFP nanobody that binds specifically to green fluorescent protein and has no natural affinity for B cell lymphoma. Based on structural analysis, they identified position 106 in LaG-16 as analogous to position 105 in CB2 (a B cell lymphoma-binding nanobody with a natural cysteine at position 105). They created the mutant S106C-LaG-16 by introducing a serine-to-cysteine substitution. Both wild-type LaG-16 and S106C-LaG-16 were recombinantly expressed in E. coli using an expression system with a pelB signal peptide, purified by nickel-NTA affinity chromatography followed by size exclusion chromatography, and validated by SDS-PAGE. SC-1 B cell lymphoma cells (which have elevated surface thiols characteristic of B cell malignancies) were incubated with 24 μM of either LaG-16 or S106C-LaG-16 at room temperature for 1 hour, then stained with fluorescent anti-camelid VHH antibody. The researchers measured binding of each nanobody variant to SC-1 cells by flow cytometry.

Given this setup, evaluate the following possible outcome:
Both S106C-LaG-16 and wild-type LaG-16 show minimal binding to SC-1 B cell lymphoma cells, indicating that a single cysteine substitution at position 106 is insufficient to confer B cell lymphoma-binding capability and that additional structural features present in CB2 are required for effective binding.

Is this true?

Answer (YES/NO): NO